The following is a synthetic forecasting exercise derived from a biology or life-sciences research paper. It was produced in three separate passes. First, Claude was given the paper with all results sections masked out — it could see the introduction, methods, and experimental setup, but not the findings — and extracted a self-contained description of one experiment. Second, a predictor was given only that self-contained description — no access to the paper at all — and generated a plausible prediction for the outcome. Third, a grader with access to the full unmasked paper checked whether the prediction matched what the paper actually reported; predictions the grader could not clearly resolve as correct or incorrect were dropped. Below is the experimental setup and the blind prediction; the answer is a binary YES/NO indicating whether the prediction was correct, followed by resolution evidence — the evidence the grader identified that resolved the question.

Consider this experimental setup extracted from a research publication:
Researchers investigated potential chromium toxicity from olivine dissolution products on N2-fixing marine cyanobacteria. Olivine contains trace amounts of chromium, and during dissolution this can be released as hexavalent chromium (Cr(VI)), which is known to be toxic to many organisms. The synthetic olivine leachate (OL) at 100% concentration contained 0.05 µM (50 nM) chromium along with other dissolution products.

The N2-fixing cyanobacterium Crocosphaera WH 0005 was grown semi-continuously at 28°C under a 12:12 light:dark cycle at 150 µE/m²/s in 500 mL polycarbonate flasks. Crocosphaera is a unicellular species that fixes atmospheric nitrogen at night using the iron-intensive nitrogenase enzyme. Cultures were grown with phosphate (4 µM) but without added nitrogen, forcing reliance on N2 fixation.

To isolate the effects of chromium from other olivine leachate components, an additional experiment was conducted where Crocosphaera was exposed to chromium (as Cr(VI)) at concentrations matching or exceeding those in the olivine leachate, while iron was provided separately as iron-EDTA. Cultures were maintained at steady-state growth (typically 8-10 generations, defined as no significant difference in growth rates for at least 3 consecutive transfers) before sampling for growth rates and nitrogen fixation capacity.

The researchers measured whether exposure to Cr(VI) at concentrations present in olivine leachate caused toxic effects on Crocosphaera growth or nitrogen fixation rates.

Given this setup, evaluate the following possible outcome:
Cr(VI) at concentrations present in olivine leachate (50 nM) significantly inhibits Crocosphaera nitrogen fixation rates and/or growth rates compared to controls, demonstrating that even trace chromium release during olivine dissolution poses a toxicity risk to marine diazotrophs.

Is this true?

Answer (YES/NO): NO